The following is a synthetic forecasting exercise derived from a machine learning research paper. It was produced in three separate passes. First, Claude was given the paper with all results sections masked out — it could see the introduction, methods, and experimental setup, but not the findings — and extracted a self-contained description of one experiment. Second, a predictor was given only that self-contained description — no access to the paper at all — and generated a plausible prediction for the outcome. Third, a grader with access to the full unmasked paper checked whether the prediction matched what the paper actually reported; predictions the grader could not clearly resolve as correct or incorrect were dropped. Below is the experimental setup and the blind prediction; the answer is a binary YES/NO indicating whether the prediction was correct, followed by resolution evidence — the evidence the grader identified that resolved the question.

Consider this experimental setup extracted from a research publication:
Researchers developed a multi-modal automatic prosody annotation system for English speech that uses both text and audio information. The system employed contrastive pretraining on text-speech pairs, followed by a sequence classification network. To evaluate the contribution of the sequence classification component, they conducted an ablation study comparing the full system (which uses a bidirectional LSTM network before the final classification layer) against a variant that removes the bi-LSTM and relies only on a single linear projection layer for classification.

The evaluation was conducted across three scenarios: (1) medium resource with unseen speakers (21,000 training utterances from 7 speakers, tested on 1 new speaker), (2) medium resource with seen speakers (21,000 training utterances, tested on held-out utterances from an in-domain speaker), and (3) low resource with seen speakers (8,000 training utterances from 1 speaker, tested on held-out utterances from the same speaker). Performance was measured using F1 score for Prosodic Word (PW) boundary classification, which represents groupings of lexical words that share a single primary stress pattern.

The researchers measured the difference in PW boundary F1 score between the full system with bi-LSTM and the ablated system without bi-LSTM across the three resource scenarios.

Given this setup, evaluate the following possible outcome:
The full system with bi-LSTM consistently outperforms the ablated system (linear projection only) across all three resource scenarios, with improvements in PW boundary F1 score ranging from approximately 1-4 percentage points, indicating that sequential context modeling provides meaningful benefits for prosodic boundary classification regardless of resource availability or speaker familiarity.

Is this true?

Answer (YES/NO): NO